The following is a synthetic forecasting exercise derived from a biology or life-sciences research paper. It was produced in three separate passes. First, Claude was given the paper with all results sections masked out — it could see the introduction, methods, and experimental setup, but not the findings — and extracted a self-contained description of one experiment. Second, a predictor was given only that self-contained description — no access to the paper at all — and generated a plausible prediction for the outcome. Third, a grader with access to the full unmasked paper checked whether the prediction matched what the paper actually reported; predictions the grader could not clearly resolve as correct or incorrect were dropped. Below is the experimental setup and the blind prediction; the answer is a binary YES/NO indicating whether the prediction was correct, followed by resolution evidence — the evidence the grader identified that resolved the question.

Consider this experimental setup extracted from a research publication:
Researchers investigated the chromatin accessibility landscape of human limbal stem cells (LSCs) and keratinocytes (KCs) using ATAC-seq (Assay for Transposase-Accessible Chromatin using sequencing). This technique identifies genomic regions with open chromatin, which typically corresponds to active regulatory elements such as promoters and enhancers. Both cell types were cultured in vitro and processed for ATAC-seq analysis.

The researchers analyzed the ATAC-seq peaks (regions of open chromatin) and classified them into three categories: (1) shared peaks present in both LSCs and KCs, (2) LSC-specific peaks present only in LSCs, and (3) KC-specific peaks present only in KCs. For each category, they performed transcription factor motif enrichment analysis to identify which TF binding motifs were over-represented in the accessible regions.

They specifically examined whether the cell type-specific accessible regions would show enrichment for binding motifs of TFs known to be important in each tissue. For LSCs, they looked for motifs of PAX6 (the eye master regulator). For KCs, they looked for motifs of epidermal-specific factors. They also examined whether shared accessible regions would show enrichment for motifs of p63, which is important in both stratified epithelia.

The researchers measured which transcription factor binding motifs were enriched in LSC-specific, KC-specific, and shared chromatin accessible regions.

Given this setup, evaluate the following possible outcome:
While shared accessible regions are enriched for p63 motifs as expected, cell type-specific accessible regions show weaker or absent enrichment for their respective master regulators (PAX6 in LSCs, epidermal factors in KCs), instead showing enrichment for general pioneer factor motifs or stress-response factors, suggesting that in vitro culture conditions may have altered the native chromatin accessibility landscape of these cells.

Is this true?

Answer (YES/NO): NO